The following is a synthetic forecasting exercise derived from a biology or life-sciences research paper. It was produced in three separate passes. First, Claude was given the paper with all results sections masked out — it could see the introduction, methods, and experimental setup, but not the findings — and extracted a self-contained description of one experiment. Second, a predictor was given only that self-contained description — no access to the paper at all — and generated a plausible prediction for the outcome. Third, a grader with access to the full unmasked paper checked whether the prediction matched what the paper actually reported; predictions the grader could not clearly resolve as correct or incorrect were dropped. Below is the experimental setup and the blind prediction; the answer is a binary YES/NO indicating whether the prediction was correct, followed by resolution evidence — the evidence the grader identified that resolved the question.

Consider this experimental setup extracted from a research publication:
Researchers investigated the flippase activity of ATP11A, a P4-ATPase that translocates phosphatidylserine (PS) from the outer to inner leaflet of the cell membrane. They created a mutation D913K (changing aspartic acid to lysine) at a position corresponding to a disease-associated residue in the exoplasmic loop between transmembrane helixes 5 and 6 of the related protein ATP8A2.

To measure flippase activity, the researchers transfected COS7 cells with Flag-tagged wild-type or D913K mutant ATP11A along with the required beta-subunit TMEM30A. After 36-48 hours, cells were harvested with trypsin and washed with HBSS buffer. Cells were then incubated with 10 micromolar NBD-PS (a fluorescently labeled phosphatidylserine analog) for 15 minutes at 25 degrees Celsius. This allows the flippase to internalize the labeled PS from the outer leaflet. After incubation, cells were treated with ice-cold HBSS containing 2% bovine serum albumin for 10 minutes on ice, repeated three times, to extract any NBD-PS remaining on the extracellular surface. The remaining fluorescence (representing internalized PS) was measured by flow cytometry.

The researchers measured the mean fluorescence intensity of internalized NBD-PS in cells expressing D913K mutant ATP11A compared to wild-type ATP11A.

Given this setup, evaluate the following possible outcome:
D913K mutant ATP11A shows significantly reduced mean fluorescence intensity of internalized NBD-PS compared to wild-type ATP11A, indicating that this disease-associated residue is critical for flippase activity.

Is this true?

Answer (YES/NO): YES